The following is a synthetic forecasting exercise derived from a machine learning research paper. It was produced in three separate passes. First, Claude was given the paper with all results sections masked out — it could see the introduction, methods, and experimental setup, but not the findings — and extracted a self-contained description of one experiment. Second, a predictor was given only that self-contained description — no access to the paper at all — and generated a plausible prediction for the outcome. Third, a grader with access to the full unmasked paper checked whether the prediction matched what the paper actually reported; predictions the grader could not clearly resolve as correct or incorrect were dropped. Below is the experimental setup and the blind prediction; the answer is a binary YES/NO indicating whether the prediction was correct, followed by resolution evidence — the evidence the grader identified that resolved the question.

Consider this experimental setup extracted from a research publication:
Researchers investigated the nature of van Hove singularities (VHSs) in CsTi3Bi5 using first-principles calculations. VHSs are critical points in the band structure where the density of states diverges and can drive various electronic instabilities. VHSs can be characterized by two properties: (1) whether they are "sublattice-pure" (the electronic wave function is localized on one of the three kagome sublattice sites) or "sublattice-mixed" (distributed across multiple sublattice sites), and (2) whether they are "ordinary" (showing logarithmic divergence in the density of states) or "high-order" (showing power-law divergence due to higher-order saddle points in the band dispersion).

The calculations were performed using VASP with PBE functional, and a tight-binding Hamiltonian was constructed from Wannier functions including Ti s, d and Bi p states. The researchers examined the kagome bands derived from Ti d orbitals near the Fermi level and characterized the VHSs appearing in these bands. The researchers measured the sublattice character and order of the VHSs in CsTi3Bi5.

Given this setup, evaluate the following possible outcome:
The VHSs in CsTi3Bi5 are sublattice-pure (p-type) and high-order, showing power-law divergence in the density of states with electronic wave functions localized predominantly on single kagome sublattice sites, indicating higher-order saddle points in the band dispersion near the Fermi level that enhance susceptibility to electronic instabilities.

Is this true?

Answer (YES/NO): YES